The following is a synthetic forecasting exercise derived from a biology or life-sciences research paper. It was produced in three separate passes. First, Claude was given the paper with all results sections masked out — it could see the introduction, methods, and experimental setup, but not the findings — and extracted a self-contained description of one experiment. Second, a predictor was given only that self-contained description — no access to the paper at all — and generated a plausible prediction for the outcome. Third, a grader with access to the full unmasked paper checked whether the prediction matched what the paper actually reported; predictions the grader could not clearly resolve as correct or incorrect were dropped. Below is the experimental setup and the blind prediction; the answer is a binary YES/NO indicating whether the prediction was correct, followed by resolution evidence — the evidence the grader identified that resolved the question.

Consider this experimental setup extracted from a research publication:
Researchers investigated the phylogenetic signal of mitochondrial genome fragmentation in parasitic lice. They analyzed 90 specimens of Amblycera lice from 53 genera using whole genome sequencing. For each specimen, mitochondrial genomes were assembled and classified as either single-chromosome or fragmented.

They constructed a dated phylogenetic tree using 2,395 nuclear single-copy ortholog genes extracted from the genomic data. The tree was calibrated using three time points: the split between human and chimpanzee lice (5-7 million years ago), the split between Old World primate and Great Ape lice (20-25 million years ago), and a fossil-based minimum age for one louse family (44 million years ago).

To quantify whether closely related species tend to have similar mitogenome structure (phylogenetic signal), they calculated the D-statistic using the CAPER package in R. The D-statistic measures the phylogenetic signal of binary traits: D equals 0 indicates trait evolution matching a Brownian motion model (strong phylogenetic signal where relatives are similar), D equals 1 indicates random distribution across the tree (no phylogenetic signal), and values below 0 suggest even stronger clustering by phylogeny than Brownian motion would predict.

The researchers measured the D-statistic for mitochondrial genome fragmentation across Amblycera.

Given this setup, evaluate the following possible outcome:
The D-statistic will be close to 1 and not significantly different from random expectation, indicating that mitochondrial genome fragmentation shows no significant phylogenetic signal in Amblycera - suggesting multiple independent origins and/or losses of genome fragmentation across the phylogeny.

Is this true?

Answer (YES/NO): NO